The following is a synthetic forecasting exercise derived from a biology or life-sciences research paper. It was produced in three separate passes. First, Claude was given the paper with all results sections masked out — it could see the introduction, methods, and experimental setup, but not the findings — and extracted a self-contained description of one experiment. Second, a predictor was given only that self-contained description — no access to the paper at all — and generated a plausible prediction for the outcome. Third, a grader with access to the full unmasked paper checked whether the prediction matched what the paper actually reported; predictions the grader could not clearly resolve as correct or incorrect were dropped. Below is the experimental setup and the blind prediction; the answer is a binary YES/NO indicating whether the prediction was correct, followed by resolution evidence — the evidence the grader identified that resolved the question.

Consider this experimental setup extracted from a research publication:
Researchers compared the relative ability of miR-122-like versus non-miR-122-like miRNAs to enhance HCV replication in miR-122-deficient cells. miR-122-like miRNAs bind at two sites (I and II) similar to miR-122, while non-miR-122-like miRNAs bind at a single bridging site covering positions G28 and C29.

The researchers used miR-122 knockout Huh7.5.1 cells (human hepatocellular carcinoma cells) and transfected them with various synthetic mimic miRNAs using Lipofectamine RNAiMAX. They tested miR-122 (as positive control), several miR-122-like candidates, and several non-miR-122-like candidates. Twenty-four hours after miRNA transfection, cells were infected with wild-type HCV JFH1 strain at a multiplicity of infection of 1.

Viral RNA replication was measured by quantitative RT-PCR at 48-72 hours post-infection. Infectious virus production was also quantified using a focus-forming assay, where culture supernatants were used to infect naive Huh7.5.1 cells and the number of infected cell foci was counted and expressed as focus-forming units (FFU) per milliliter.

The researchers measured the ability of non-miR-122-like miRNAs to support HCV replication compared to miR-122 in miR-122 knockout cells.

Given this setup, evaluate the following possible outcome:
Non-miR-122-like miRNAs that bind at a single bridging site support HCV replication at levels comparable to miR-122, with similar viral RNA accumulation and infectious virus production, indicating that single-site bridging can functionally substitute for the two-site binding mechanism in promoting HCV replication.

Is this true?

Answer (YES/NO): NO